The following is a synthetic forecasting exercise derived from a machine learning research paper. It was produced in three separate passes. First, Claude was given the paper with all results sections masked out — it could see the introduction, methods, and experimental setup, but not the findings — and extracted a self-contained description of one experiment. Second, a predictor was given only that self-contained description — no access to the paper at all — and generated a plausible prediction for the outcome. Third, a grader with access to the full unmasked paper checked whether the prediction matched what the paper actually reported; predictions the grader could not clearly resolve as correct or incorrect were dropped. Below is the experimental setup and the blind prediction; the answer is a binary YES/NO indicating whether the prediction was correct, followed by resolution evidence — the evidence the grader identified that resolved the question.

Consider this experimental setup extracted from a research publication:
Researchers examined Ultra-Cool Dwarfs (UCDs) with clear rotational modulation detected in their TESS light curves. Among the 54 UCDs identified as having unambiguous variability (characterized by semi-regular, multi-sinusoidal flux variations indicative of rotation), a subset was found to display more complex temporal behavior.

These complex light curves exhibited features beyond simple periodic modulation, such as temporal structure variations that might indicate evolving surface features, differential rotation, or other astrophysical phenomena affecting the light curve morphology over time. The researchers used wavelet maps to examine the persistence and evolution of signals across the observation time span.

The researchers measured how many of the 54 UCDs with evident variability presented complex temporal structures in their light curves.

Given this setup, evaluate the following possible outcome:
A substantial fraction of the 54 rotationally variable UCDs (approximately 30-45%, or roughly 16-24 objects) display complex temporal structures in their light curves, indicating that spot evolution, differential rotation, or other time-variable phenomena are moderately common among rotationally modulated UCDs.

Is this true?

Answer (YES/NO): YES